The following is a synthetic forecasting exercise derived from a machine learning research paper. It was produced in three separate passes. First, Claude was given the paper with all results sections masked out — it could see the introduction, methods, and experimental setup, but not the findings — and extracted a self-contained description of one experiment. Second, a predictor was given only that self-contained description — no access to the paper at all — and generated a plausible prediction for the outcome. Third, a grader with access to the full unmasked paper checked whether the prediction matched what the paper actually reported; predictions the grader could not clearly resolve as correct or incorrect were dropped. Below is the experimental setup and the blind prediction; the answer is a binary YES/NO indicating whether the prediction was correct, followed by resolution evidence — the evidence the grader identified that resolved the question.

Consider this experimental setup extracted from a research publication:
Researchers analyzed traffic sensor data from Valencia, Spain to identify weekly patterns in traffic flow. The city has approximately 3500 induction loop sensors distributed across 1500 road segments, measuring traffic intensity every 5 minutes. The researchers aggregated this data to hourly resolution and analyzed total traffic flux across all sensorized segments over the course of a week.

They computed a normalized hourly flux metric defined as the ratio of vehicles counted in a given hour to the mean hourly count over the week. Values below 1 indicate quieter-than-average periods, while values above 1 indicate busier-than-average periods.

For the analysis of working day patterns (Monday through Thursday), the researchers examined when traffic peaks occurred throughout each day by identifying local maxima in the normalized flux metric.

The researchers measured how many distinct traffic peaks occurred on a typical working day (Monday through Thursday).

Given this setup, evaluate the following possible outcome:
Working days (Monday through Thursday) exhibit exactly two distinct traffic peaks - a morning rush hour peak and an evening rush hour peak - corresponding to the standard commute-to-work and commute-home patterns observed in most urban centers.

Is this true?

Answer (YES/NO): NO